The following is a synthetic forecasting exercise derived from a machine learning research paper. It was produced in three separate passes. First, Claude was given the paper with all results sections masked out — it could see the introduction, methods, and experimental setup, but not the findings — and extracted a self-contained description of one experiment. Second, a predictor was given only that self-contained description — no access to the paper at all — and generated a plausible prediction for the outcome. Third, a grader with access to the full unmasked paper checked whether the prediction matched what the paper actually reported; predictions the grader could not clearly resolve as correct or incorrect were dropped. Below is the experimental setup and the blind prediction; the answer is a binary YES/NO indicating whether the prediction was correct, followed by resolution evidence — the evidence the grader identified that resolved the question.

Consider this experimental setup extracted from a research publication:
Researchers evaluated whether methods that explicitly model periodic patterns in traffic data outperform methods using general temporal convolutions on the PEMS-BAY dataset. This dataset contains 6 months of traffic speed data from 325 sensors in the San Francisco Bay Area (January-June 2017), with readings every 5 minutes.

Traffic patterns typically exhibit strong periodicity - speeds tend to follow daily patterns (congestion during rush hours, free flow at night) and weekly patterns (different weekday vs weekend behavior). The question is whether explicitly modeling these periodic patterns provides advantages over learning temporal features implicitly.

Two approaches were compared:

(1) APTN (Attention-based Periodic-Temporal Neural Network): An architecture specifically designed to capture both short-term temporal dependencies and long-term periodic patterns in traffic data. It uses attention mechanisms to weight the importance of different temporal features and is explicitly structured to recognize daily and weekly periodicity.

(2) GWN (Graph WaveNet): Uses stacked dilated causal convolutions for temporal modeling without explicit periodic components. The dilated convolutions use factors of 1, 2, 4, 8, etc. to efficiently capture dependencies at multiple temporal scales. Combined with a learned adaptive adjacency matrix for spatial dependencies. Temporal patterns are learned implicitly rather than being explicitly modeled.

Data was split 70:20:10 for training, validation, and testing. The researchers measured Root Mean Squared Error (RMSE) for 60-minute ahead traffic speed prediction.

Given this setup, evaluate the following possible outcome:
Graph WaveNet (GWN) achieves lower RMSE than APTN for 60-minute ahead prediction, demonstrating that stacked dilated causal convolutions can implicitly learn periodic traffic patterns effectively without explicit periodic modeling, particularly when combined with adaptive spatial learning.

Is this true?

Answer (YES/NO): YES